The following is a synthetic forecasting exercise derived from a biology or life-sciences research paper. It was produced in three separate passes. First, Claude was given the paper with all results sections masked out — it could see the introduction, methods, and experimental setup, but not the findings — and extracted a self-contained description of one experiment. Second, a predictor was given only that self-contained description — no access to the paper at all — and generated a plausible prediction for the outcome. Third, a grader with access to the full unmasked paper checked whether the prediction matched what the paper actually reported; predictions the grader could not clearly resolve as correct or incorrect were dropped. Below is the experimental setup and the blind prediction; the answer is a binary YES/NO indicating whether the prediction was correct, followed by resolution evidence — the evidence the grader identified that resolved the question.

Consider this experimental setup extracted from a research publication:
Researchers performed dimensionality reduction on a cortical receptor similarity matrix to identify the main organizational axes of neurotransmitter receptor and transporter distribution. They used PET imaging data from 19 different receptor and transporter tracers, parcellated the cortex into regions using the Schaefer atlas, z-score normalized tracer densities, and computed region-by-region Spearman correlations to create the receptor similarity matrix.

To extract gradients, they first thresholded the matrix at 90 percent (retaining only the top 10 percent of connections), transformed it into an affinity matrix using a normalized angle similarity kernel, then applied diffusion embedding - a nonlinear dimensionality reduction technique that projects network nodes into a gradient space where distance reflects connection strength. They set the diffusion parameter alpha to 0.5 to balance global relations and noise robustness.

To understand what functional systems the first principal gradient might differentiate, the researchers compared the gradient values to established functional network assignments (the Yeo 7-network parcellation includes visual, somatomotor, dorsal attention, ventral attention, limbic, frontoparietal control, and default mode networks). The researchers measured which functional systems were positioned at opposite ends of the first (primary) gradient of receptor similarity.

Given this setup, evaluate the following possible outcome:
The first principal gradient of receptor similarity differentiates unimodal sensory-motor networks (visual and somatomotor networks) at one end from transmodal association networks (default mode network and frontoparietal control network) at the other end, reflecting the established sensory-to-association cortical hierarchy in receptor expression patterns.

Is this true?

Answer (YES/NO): NO